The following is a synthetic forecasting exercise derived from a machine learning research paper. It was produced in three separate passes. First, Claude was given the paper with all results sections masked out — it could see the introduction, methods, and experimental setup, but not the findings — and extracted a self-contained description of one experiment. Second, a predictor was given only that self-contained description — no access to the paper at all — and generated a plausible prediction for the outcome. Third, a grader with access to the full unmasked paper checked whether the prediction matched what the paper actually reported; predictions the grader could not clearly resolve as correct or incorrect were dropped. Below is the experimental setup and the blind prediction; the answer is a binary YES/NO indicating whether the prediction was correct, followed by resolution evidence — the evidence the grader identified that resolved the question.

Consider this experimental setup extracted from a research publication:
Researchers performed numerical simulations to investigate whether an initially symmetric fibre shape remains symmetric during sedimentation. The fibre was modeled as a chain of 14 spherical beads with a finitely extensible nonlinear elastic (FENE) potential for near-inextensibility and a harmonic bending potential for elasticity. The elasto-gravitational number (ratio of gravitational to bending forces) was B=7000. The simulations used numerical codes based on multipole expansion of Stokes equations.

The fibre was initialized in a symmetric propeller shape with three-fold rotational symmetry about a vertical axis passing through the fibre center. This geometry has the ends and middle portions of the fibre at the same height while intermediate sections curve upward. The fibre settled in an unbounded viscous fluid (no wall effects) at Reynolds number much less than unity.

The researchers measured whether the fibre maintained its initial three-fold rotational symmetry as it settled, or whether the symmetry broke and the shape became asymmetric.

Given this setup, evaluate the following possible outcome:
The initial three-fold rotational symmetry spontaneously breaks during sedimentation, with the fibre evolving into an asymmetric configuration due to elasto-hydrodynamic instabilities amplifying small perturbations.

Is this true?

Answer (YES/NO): YES